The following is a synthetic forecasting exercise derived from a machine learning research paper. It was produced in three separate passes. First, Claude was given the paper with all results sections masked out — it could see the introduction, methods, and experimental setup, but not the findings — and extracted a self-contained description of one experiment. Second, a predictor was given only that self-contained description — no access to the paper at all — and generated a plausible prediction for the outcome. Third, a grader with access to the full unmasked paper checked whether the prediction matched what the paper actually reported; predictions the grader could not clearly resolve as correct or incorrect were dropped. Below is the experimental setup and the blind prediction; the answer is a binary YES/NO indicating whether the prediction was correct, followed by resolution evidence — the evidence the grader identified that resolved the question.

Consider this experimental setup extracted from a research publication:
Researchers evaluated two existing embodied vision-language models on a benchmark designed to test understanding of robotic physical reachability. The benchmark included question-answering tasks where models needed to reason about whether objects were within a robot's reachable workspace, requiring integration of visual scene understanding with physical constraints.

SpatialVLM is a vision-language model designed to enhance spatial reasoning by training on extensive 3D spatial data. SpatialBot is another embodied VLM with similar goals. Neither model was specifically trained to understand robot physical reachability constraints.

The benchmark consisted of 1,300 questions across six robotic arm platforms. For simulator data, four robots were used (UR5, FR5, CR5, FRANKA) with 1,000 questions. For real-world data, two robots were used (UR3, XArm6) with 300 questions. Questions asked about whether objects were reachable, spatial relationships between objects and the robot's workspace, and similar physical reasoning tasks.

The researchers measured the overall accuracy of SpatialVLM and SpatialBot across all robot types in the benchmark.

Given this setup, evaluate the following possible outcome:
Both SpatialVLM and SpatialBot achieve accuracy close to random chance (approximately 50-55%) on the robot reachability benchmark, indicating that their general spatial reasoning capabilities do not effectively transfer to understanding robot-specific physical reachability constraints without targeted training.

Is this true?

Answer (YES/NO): YES